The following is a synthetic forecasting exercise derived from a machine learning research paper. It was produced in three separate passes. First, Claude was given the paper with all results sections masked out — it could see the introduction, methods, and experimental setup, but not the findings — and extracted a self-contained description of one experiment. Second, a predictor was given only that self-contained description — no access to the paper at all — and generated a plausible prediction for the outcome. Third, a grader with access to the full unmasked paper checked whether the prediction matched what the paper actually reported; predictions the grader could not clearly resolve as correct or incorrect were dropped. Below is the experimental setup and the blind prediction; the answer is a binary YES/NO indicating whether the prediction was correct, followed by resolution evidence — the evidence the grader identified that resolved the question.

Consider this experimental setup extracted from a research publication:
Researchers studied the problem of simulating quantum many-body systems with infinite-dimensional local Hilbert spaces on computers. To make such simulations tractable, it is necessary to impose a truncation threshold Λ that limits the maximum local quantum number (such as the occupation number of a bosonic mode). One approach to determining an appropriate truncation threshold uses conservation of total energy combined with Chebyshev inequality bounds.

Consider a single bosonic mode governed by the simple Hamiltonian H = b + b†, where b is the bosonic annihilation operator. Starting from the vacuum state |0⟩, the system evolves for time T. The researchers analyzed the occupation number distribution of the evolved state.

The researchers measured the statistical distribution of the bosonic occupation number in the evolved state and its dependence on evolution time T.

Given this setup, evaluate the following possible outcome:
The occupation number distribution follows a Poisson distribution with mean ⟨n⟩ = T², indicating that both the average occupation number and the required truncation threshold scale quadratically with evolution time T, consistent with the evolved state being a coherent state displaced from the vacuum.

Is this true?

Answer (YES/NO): YES